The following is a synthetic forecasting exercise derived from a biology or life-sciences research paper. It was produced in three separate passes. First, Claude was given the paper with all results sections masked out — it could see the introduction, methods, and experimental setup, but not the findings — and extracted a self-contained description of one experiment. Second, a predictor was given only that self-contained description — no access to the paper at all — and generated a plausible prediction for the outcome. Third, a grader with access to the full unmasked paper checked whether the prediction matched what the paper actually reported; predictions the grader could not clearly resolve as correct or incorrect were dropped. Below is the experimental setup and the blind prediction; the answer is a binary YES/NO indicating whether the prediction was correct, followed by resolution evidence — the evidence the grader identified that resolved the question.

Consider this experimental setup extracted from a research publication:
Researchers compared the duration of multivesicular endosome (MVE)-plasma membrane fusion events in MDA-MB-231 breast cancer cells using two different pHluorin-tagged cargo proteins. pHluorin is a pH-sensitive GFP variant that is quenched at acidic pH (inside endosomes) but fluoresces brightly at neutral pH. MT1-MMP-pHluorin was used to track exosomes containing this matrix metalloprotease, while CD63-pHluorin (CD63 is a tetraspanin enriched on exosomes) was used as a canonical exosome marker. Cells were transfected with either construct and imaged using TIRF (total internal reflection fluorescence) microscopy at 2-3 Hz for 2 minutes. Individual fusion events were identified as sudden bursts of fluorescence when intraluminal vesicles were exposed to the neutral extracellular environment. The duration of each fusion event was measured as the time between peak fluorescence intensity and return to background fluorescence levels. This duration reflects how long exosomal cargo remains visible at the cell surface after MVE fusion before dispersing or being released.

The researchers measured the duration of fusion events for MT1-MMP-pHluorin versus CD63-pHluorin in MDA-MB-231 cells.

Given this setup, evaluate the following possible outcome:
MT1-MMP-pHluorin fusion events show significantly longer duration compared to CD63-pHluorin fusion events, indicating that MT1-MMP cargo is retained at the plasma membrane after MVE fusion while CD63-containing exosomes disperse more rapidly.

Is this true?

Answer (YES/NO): NO